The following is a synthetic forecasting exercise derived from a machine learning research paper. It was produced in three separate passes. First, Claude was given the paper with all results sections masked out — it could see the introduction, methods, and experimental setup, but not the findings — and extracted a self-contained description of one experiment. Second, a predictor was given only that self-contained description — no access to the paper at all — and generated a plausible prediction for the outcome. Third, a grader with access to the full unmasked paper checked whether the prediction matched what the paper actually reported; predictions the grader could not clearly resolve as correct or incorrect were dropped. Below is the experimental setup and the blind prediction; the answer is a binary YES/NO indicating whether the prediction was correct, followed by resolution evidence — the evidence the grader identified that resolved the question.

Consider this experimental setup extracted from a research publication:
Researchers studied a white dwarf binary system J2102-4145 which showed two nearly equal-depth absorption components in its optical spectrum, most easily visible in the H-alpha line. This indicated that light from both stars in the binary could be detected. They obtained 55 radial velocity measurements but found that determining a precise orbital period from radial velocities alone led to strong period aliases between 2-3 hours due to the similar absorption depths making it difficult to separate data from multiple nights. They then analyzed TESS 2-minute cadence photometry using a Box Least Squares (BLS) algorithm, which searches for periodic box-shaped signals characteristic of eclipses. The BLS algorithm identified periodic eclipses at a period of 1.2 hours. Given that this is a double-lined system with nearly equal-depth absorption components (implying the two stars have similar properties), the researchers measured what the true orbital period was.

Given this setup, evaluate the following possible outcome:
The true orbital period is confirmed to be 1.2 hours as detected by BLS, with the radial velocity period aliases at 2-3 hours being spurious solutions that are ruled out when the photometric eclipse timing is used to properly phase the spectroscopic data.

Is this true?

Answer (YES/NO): NO